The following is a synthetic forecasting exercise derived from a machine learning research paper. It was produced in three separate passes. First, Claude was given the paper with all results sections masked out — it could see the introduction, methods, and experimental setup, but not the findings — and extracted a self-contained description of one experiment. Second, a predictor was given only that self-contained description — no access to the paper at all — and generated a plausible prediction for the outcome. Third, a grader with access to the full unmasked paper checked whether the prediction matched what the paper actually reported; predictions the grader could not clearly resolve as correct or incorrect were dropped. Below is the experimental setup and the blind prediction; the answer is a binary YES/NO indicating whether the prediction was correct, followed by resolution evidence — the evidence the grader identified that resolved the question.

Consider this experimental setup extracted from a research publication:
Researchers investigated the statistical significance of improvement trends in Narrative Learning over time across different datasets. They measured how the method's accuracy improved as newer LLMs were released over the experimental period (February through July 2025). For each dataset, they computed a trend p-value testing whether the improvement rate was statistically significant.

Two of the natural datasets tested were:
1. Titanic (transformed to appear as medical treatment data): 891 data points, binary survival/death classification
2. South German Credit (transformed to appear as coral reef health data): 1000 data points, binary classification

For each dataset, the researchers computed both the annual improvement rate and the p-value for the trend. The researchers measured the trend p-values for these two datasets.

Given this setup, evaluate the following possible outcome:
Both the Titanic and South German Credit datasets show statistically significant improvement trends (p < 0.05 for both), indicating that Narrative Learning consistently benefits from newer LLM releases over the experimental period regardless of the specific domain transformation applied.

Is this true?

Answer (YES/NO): NO